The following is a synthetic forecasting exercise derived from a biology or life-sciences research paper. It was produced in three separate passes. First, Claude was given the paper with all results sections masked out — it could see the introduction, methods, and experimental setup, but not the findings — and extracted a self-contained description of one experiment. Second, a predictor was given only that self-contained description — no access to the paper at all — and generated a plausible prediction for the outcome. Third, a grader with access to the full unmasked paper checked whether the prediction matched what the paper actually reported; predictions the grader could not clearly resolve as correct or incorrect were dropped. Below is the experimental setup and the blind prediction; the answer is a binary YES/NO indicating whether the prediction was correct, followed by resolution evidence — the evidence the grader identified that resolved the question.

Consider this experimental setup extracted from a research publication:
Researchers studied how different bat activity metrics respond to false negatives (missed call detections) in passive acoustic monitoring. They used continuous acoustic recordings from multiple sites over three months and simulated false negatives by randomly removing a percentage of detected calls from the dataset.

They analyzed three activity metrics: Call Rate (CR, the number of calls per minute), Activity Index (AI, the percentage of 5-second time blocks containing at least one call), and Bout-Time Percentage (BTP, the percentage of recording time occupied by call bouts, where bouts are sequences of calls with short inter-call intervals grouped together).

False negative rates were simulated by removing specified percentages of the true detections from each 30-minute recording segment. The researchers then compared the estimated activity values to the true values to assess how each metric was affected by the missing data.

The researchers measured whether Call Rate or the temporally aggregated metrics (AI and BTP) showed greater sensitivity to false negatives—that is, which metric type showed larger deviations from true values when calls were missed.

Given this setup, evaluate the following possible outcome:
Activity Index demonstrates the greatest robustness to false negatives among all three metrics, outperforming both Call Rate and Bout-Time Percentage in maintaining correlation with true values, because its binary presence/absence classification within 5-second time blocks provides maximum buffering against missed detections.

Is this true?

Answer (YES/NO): NO